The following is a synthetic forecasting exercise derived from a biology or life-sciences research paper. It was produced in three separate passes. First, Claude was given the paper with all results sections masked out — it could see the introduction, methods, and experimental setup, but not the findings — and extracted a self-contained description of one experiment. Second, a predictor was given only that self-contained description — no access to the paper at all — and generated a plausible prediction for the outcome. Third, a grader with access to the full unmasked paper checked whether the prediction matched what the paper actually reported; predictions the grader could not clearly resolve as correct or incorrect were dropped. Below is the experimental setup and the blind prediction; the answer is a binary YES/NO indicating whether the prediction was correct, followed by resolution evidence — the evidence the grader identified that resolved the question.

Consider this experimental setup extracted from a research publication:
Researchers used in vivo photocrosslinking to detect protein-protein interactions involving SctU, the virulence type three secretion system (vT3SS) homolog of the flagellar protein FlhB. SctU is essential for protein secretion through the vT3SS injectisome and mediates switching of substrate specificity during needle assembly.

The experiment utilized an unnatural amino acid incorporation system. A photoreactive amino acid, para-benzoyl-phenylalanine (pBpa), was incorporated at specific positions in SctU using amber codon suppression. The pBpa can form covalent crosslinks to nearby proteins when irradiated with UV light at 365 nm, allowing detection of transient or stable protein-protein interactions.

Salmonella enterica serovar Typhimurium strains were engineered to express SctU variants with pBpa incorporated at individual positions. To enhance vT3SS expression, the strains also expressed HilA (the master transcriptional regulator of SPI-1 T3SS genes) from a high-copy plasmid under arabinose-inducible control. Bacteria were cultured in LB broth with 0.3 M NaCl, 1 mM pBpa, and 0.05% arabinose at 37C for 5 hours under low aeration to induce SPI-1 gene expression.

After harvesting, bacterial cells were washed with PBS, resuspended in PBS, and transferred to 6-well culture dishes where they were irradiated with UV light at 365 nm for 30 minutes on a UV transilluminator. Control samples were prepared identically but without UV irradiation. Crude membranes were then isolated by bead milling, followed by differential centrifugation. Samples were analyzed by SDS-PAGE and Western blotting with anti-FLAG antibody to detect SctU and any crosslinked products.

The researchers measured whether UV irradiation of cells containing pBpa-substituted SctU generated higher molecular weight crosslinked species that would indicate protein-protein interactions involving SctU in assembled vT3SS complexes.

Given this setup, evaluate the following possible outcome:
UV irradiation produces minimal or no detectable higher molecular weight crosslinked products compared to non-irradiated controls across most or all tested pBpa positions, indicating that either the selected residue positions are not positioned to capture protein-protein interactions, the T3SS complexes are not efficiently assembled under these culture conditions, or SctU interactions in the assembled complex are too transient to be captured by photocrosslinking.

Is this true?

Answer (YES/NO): NO